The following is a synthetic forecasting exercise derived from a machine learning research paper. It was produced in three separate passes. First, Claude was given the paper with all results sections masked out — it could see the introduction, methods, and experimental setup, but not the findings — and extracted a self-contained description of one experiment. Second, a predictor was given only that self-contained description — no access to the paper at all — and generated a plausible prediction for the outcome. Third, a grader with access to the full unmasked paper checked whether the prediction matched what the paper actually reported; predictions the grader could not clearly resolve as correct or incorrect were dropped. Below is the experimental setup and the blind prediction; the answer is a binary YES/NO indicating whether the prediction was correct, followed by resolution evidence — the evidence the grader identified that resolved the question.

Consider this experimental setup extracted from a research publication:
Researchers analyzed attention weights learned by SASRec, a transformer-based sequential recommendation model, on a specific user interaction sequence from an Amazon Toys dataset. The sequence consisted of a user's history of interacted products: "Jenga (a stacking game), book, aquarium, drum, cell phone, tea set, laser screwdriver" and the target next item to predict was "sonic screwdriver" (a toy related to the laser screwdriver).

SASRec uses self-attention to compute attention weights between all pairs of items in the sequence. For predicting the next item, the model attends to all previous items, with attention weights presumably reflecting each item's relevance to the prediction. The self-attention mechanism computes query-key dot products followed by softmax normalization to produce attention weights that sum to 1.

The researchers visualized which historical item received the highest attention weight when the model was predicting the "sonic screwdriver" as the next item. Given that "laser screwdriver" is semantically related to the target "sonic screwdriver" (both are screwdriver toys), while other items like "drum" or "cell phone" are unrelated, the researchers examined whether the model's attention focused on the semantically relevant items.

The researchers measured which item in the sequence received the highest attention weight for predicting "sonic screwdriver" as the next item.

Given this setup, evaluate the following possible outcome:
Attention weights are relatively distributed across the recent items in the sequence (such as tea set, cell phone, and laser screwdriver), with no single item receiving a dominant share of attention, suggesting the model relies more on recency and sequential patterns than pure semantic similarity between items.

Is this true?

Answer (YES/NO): NO